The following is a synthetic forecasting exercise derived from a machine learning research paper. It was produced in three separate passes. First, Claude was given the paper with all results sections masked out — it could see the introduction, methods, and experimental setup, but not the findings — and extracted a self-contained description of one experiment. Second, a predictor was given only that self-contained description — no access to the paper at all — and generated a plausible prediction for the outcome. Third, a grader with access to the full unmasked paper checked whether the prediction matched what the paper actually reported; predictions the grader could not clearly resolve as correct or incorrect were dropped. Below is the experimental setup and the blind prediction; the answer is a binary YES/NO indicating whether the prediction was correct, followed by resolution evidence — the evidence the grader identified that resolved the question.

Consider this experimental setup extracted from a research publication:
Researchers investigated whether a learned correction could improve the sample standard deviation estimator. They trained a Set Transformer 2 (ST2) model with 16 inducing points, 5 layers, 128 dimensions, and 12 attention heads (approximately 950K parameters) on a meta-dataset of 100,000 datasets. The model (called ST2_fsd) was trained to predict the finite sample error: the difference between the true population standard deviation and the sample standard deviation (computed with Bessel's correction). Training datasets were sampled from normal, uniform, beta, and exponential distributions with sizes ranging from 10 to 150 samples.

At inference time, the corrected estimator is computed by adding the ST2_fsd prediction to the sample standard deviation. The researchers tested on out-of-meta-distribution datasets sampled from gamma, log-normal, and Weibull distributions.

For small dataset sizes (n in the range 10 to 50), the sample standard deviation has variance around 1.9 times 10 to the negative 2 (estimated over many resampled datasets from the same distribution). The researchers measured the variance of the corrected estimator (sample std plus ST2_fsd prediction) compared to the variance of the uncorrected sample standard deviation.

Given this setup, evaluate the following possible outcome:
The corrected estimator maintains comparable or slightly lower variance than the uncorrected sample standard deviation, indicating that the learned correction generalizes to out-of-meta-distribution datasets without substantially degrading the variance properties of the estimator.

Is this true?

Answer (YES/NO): NO